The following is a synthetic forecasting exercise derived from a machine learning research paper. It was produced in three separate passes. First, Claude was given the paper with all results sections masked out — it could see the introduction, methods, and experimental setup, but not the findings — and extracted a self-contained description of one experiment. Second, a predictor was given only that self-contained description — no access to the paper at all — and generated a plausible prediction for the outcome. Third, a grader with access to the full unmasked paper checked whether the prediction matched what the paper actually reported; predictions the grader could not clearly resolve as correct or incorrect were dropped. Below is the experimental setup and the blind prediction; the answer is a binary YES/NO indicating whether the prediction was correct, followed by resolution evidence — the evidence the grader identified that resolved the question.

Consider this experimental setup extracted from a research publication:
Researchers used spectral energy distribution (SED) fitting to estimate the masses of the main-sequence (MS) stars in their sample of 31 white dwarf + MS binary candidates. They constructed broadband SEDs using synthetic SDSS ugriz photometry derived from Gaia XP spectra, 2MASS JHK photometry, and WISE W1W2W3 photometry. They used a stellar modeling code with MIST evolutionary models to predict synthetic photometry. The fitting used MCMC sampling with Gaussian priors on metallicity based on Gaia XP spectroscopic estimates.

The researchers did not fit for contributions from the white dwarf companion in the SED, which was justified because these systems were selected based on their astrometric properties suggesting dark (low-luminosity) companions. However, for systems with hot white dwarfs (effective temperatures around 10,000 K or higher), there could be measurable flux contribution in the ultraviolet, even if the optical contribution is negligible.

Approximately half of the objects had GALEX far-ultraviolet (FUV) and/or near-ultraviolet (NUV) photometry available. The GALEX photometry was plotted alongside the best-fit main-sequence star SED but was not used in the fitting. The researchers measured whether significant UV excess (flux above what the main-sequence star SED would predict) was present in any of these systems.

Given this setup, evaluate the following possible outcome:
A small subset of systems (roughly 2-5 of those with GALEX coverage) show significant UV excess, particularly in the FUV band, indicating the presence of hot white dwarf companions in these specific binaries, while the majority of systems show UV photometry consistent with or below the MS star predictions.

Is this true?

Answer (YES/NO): YES